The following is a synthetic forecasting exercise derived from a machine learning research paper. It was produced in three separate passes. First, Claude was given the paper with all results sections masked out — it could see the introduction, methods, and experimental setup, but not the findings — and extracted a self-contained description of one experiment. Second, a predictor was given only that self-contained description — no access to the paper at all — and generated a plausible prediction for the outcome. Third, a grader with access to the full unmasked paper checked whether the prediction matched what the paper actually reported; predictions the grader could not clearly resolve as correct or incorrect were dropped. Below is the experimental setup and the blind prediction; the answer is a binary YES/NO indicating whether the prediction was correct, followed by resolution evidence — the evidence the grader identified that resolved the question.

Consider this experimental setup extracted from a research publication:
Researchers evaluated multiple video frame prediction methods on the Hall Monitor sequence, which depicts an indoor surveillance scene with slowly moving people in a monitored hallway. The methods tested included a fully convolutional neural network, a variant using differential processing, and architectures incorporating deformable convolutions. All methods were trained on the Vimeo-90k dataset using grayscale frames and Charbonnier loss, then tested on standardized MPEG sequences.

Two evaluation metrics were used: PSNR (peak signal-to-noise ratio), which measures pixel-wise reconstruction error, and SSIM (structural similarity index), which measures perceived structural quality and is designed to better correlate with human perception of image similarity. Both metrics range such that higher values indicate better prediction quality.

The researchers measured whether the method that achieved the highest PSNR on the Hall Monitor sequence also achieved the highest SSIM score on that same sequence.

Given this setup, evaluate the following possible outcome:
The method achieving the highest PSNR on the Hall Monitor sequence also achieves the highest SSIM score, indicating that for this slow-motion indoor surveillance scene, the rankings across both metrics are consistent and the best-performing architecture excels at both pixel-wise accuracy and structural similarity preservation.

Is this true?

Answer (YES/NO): NO